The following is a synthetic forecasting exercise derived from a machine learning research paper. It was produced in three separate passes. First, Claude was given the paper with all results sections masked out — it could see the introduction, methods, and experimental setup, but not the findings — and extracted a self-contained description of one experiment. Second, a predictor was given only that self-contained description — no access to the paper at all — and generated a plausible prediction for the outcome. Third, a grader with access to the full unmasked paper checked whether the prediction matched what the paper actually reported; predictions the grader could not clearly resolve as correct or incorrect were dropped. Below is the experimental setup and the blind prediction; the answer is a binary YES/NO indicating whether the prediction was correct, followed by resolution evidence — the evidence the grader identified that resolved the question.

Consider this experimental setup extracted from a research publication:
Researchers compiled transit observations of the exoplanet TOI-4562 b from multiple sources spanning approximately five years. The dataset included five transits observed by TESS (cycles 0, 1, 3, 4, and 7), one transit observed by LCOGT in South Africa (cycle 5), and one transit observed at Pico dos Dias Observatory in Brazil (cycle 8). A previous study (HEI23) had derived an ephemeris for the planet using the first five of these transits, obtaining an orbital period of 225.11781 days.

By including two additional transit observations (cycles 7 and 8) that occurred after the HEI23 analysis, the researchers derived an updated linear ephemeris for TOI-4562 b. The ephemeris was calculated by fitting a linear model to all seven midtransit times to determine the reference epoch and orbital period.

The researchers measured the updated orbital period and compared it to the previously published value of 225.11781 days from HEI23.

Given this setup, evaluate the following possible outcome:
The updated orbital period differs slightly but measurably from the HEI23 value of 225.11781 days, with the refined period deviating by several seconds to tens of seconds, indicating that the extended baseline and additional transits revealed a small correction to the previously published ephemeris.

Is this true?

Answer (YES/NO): NO